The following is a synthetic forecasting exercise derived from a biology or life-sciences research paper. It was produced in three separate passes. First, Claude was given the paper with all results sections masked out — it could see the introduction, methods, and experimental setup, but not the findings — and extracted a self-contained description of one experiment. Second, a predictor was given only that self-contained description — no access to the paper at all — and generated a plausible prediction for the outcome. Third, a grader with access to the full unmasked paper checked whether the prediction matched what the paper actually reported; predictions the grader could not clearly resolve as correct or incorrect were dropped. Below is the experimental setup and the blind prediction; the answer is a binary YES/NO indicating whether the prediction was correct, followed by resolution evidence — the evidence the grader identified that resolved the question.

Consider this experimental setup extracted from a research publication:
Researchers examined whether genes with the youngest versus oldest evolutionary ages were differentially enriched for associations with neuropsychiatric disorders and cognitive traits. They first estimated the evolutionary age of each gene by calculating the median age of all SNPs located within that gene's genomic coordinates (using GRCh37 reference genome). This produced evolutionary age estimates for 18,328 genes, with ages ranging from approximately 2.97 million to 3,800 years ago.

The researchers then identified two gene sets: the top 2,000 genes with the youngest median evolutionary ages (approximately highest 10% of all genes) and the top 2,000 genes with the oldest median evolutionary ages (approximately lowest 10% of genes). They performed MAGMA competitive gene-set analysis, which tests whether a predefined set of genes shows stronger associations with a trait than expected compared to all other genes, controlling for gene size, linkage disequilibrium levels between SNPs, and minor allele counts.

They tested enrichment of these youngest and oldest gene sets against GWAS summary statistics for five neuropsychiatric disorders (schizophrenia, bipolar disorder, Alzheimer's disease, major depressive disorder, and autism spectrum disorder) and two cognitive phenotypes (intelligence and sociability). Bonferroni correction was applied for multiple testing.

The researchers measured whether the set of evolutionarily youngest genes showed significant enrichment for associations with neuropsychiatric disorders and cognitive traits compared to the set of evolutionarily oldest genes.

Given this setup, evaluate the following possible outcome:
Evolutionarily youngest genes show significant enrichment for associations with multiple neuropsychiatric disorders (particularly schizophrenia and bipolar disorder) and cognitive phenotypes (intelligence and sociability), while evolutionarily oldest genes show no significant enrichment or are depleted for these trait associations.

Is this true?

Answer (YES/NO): NO